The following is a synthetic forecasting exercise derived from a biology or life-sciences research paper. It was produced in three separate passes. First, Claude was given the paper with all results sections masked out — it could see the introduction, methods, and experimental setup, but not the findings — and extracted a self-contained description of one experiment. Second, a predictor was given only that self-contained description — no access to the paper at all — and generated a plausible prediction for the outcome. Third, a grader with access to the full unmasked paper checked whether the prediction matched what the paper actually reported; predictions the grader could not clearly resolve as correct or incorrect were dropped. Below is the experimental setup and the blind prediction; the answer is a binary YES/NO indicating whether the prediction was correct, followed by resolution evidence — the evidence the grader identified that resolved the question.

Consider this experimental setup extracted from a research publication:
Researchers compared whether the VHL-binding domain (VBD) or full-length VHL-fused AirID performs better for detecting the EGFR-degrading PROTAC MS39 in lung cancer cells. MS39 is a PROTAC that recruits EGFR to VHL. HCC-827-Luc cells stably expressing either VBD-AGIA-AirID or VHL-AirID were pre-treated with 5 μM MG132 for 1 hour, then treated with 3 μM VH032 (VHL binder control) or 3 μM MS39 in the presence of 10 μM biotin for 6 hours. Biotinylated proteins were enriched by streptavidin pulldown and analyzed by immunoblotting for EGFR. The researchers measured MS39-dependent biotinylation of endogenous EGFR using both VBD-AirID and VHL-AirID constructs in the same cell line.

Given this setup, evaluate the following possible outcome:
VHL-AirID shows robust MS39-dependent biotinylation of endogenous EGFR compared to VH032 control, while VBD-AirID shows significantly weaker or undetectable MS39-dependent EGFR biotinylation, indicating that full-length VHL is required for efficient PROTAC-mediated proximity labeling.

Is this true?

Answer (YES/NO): YES